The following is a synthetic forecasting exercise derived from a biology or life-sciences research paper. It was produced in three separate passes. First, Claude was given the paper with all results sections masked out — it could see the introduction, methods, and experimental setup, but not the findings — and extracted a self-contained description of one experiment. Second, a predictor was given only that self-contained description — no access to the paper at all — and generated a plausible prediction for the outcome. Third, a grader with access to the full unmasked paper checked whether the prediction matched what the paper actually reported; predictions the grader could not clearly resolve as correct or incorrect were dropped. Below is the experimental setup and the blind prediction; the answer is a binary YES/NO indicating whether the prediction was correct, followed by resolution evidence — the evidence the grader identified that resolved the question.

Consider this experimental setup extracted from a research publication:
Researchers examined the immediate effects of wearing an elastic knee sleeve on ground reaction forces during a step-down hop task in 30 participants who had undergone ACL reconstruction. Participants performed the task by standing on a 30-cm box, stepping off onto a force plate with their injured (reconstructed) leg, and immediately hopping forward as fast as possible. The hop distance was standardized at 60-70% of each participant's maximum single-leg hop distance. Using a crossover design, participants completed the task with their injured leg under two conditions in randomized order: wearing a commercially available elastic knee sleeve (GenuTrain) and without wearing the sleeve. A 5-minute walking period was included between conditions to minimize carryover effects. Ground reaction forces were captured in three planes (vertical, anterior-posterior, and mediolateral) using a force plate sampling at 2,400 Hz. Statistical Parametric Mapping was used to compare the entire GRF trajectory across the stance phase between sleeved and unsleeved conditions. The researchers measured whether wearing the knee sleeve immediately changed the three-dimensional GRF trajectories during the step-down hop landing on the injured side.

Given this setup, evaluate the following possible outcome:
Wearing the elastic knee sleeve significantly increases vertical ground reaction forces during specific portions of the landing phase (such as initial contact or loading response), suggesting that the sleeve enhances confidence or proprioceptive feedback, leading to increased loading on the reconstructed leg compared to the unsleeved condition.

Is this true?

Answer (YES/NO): NO